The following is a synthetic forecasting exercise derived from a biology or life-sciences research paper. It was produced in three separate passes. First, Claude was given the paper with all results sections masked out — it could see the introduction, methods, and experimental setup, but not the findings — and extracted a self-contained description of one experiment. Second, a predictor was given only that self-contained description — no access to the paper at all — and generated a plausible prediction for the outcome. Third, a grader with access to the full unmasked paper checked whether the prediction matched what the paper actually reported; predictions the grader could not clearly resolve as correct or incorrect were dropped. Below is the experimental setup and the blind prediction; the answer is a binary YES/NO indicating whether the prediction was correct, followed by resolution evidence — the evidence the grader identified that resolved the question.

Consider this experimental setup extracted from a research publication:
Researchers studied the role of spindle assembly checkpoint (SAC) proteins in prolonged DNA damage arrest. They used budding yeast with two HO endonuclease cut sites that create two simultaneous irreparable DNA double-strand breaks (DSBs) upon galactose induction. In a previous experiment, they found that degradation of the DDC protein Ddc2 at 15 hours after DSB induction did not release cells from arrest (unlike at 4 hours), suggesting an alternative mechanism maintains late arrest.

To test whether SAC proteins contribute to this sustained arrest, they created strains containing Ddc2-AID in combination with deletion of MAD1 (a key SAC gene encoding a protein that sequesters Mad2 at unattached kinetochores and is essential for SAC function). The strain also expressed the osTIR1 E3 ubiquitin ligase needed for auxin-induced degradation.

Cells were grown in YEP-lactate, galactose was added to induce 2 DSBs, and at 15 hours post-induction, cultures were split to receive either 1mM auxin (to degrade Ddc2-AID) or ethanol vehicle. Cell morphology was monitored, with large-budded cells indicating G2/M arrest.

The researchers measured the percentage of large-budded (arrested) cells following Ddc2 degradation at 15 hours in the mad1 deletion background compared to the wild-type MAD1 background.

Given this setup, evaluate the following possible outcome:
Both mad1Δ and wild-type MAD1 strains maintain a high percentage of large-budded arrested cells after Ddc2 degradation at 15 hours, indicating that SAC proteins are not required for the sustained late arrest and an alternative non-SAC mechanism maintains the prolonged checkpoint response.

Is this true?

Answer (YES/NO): NO